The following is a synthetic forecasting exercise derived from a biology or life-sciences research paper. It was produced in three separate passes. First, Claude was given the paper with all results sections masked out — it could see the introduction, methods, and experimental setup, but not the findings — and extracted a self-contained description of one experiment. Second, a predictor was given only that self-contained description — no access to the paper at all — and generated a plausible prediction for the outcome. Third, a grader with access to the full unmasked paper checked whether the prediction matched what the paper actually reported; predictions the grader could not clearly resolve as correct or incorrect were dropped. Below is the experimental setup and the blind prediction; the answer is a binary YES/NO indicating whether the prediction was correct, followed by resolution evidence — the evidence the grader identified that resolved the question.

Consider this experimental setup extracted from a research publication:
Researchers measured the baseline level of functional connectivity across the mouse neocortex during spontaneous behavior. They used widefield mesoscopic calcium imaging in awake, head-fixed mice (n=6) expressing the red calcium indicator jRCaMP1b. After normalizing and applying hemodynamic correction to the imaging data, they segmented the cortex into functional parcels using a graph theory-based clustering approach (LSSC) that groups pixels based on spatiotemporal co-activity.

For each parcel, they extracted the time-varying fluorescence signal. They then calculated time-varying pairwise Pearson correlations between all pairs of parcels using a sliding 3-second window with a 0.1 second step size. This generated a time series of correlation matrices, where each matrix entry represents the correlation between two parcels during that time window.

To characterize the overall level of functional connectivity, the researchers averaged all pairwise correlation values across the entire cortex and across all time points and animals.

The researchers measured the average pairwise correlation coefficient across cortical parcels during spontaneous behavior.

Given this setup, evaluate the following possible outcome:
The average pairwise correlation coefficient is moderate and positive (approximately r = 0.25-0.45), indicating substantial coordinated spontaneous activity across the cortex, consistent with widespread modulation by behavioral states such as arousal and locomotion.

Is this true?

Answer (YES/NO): NO